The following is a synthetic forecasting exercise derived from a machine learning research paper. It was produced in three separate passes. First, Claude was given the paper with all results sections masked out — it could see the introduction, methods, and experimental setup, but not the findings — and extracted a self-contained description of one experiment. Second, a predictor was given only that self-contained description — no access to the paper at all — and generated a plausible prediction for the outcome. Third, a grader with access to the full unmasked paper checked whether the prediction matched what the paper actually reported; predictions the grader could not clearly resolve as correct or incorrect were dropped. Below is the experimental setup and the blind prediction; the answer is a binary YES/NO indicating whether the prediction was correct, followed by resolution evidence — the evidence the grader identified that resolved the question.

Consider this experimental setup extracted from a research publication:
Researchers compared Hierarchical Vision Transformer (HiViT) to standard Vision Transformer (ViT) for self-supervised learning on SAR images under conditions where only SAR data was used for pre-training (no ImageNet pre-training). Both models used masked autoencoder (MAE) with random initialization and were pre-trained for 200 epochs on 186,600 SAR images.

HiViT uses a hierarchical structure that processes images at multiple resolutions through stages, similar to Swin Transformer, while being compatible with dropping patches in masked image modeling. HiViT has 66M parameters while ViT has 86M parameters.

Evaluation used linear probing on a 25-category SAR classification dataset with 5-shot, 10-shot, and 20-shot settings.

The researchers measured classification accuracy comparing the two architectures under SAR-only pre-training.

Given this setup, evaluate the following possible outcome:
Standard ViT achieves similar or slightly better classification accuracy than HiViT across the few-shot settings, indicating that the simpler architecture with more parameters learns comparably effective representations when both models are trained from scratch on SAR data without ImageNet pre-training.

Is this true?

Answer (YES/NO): NO